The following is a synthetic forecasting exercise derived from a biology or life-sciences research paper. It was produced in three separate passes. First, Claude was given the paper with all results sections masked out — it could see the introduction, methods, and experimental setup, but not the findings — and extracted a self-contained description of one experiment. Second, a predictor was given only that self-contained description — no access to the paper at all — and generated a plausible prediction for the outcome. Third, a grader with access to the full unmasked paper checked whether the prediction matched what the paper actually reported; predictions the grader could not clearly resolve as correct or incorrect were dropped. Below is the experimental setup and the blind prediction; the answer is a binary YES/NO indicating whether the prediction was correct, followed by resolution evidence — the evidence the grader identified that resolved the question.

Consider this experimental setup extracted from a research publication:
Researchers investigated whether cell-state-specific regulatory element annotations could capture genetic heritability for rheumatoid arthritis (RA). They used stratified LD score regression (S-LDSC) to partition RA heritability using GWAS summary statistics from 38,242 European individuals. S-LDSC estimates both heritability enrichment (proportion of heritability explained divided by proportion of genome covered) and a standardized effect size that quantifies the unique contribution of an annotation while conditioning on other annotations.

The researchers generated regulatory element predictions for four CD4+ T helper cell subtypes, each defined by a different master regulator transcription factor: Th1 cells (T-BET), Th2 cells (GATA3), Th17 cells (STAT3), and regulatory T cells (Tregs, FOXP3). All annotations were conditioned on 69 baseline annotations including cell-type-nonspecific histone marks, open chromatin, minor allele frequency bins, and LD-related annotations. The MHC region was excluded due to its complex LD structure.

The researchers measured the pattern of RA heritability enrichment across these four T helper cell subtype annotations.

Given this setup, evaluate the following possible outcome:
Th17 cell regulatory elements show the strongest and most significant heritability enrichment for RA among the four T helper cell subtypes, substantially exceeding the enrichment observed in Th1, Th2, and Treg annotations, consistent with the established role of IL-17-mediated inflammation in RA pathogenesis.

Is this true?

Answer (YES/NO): NO